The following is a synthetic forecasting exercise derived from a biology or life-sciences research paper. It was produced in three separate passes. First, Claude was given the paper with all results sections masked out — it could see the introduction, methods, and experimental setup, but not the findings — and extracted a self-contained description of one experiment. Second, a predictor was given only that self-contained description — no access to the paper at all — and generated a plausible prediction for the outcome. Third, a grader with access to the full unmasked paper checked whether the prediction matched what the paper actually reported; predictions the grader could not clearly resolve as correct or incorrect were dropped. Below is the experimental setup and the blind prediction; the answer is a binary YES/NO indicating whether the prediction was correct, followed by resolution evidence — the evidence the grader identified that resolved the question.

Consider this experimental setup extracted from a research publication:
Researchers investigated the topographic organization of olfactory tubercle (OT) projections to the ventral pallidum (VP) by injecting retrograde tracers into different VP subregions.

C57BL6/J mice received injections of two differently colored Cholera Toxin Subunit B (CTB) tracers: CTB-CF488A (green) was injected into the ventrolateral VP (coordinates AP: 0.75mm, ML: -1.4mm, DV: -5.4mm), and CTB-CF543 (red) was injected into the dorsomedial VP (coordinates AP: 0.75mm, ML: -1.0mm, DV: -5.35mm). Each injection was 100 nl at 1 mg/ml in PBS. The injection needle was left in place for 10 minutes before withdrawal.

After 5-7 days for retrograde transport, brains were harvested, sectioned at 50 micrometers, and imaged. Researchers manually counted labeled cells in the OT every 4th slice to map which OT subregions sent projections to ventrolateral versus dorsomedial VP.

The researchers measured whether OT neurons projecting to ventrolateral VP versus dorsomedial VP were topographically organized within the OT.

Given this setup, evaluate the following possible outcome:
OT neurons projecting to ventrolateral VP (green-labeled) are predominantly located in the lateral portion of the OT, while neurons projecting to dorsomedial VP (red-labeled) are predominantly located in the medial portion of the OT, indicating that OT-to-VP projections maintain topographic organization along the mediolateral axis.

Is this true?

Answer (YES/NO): NO